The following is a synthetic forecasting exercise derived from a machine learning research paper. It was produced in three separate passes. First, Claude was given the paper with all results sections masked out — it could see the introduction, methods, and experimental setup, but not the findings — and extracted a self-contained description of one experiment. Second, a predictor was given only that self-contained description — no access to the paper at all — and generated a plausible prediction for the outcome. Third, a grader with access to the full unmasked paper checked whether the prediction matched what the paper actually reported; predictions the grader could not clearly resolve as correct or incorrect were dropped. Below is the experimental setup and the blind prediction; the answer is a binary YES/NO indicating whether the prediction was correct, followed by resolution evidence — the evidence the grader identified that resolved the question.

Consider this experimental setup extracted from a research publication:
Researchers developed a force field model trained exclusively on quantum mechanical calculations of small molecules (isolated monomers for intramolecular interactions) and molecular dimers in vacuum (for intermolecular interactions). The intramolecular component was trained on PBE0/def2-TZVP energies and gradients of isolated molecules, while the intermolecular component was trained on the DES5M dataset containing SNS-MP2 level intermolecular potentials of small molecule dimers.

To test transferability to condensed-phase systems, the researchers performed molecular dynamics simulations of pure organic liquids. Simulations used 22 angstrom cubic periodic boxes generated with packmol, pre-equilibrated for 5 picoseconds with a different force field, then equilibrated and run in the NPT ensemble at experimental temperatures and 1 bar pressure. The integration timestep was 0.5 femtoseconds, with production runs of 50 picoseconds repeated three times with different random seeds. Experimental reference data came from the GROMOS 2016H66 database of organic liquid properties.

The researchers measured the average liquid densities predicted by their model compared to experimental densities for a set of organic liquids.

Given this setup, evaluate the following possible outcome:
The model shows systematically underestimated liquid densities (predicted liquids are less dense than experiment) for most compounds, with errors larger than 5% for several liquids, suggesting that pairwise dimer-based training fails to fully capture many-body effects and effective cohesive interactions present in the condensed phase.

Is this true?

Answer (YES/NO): NO